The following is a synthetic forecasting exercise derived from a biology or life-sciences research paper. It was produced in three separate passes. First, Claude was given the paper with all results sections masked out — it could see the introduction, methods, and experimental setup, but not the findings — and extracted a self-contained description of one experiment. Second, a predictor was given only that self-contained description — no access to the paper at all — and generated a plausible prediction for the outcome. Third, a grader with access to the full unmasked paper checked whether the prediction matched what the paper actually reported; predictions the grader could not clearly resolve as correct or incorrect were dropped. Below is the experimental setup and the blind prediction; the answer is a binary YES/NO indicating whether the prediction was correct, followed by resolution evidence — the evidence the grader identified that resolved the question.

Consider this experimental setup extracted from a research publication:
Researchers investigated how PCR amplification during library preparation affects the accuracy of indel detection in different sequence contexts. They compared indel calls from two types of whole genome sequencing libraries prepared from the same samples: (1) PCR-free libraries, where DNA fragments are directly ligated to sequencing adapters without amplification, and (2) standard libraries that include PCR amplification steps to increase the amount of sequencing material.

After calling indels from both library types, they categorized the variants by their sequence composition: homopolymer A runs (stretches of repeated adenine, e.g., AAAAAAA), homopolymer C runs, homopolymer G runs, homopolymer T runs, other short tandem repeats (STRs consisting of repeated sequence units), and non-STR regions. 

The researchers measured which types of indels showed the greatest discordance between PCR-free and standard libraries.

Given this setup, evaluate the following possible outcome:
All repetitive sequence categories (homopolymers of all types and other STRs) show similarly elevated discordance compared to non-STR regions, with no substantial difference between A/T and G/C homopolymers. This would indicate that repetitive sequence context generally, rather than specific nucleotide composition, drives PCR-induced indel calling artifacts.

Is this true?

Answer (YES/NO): NO